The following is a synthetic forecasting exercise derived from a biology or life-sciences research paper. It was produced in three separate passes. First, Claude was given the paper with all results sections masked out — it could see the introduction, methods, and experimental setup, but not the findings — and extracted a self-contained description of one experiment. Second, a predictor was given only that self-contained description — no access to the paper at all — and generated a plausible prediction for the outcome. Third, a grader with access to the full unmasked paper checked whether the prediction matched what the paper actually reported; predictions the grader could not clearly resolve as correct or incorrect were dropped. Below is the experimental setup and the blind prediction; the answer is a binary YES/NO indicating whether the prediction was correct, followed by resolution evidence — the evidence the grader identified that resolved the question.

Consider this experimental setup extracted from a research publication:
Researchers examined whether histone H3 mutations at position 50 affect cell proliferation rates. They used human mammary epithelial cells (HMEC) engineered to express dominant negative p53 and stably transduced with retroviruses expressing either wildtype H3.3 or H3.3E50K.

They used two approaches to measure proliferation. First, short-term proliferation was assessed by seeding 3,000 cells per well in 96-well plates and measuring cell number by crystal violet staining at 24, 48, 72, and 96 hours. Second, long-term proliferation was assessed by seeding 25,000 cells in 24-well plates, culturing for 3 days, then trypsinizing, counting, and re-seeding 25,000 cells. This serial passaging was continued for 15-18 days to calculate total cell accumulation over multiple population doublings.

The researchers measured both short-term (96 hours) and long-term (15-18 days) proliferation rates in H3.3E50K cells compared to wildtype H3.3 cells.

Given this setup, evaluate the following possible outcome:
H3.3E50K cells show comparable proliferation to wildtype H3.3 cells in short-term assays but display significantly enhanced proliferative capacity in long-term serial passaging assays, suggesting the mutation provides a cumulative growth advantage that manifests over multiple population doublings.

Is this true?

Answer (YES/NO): NO